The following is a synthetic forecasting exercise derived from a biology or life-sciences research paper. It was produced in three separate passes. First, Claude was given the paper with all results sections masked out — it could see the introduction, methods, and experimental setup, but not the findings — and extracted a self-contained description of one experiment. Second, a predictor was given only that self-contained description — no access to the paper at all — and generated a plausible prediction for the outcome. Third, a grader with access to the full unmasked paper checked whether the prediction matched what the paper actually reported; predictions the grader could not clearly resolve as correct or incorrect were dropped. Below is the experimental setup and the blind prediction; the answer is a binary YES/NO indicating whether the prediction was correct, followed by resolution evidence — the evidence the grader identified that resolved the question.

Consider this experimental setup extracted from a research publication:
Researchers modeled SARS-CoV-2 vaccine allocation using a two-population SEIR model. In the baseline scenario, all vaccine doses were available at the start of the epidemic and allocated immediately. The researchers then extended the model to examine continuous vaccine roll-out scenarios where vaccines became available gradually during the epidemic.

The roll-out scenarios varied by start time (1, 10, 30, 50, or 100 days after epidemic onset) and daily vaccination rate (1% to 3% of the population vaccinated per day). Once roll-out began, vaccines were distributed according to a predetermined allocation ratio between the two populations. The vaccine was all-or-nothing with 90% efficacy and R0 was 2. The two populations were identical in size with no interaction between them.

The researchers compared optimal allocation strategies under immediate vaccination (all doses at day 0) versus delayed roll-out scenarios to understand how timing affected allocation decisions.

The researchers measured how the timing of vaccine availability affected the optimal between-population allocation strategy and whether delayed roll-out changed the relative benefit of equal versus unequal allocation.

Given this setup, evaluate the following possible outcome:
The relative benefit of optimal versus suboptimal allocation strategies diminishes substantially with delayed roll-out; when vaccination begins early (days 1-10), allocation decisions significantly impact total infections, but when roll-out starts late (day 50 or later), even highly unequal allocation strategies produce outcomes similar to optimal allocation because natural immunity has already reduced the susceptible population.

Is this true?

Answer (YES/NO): NO